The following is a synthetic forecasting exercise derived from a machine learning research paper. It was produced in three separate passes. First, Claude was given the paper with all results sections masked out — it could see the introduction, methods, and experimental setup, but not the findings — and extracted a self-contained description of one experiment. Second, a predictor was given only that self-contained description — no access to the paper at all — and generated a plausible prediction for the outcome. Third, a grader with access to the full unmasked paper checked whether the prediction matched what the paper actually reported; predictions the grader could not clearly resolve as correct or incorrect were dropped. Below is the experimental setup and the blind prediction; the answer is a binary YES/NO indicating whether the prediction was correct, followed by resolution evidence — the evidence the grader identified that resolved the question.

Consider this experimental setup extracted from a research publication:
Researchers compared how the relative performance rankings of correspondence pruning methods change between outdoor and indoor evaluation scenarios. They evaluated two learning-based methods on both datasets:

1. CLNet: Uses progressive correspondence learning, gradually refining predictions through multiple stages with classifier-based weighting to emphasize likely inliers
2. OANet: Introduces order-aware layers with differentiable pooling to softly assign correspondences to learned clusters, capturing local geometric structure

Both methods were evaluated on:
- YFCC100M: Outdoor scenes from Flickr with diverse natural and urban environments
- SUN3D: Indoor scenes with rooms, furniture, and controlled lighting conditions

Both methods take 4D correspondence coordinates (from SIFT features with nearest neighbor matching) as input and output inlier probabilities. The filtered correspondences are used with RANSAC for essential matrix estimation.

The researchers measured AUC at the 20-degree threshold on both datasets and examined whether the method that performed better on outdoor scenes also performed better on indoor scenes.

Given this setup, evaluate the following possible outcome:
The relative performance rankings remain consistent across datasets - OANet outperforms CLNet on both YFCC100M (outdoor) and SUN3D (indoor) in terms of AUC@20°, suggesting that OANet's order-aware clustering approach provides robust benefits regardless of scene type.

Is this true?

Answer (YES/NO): NO